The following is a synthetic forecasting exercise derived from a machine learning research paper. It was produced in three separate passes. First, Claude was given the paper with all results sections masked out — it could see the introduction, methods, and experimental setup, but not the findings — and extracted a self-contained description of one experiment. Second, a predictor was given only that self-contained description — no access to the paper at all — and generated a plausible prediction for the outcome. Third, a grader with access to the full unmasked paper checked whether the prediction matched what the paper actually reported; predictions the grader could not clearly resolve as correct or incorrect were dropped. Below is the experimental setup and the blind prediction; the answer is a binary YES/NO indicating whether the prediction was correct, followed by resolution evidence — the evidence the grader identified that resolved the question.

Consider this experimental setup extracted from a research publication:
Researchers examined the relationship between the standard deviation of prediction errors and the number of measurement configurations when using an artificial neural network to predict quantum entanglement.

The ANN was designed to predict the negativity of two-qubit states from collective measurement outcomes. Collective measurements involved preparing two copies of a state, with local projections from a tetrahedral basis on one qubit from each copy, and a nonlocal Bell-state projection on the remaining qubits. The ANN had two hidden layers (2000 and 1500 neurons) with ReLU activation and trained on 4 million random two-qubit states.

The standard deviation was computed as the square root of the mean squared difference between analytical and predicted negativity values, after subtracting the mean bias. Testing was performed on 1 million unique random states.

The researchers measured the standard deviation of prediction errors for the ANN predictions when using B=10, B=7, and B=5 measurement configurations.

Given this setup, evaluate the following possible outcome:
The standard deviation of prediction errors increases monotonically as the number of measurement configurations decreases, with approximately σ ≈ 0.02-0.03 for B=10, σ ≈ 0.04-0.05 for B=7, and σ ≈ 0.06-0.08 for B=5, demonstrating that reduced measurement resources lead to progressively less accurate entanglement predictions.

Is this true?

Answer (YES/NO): NO